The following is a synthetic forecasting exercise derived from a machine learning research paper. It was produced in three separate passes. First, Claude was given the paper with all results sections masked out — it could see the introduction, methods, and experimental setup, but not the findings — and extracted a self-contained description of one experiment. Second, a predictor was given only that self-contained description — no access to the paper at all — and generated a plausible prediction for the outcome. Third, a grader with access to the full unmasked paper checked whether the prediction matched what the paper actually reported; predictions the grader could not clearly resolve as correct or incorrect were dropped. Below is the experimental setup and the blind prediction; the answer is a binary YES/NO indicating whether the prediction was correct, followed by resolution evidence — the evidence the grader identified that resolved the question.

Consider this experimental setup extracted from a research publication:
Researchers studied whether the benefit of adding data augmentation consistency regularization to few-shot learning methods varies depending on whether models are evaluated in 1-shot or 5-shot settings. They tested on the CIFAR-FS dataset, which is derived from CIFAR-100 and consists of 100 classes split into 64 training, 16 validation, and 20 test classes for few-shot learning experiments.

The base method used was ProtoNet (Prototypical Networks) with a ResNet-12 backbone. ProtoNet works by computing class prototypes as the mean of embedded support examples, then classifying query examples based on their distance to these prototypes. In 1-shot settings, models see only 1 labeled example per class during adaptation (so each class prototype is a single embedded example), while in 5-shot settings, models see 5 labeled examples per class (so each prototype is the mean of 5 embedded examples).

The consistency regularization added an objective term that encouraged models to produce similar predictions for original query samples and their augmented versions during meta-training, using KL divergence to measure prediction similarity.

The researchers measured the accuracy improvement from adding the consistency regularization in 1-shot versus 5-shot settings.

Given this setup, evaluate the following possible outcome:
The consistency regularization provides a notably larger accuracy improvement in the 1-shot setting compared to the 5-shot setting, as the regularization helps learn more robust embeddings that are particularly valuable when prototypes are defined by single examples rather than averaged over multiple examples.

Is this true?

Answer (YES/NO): YES